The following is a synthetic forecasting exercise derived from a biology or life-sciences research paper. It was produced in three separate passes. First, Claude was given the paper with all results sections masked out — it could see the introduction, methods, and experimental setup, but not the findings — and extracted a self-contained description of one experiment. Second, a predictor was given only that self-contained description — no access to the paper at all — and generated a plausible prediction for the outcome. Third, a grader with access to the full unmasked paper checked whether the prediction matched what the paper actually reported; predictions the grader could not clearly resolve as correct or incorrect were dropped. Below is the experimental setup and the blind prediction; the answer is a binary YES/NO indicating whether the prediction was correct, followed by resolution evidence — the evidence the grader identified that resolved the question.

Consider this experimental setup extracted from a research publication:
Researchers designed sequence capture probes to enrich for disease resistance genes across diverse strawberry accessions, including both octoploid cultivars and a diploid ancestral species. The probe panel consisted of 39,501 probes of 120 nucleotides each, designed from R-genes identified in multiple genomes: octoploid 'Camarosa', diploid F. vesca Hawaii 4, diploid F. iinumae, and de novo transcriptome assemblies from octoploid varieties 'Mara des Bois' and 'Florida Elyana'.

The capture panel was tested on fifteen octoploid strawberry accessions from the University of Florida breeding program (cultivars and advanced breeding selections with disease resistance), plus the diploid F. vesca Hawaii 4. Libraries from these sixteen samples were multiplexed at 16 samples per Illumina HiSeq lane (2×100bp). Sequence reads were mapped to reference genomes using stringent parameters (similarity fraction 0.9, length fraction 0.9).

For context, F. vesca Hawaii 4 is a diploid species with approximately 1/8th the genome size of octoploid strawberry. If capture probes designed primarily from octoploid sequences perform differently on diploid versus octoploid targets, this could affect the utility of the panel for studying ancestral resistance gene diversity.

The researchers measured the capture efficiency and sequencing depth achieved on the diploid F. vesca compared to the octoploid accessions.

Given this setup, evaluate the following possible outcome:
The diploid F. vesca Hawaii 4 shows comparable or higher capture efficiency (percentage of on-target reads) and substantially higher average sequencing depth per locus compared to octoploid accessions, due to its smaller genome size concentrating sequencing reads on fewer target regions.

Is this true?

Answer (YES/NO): NO